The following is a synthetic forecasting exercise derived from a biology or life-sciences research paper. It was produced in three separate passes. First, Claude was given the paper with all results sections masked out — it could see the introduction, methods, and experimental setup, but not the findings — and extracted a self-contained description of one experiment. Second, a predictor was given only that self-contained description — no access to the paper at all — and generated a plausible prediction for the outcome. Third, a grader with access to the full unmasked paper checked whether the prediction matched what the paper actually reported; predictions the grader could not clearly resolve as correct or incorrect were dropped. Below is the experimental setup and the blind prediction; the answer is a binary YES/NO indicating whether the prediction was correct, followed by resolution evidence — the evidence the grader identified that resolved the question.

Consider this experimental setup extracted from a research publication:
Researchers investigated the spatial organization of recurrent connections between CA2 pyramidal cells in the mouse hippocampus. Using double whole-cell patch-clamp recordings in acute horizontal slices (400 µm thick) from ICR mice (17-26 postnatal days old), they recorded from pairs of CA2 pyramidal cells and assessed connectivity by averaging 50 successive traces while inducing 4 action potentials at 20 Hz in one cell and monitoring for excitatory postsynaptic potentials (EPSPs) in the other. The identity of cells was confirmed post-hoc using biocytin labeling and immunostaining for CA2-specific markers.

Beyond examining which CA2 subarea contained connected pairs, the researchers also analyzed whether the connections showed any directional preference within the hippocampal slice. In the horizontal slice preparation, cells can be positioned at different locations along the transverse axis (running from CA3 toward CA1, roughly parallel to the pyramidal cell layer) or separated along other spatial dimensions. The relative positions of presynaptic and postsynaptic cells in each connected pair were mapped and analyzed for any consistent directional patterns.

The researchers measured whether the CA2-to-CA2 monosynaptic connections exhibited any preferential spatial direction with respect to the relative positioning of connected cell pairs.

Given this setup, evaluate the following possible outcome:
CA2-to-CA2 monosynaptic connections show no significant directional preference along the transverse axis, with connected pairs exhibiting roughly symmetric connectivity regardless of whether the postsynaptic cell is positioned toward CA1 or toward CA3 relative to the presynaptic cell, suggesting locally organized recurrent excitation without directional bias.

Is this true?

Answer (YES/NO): NO